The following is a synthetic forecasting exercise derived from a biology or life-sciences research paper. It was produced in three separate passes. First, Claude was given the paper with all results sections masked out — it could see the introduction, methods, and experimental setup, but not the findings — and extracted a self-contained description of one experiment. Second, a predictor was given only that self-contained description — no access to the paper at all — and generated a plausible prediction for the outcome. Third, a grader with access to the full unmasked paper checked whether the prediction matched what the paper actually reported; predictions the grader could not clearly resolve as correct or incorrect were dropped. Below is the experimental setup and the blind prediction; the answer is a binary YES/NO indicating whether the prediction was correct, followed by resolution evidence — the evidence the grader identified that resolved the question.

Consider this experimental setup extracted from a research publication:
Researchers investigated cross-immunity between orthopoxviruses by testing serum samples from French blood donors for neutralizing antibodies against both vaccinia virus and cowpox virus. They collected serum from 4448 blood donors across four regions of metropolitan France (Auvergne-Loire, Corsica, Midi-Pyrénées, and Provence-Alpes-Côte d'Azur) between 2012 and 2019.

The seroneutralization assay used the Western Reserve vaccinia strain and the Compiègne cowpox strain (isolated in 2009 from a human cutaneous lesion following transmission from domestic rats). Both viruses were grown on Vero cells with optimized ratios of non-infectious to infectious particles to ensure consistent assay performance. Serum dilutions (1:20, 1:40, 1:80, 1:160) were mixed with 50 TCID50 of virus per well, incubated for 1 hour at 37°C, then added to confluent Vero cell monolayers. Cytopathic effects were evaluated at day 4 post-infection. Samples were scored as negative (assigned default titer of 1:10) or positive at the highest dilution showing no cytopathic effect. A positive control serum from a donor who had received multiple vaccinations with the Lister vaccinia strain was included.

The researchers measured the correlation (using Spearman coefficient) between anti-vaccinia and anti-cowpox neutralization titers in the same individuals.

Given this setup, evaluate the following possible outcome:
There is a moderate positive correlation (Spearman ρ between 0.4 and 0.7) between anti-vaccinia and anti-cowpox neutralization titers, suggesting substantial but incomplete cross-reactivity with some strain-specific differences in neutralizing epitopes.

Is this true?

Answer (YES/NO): YES